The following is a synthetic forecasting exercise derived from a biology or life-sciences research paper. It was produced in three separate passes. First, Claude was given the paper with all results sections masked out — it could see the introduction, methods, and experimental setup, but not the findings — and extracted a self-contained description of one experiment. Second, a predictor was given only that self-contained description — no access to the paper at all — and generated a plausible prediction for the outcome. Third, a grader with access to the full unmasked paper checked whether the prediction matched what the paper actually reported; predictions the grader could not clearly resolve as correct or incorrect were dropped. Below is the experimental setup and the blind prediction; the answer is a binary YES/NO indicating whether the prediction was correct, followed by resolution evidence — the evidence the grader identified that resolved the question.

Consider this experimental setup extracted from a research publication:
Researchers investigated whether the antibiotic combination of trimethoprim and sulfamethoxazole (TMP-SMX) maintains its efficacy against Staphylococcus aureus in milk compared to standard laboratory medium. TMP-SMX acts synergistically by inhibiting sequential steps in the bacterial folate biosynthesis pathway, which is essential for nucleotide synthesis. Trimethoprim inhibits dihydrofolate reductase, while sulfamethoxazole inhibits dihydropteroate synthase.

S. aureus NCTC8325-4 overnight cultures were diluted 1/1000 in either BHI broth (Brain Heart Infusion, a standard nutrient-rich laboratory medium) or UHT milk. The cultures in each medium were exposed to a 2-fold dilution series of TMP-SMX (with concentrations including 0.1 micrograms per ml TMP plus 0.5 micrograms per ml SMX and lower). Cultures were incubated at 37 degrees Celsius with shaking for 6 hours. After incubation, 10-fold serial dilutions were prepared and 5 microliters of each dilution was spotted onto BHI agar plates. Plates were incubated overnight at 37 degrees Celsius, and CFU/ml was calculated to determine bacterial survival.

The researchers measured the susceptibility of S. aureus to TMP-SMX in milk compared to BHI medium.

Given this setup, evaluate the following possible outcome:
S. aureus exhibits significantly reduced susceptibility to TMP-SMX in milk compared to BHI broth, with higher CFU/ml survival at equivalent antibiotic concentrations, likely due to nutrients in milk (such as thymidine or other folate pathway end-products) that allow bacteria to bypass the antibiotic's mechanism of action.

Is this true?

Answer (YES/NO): NO